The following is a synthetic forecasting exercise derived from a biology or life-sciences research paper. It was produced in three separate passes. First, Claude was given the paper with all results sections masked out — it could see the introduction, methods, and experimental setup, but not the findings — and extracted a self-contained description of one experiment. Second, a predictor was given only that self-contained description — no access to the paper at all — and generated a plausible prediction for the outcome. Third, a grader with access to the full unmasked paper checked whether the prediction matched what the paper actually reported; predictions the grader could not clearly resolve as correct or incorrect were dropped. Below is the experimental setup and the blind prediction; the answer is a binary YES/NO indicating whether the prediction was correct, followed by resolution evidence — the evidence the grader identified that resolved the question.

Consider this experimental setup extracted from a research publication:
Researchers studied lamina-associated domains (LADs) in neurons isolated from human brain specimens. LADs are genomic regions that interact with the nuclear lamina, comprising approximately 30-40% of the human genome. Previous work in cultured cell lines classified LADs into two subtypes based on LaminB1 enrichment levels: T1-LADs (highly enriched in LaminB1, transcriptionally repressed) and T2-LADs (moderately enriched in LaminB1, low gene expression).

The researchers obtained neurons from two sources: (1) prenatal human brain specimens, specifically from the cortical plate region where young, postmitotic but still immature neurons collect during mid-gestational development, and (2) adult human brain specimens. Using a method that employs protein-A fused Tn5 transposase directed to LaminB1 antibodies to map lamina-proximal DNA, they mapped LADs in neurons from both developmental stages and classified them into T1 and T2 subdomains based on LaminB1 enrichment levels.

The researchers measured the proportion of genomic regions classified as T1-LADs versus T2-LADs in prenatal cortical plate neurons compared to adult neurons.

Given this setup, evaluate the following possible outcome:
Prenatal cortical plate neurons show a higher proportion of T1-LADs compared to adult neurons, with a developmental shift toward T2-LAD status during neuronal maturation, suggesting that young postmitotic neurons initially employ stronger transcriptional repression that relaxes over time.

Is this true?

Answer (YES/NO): NO